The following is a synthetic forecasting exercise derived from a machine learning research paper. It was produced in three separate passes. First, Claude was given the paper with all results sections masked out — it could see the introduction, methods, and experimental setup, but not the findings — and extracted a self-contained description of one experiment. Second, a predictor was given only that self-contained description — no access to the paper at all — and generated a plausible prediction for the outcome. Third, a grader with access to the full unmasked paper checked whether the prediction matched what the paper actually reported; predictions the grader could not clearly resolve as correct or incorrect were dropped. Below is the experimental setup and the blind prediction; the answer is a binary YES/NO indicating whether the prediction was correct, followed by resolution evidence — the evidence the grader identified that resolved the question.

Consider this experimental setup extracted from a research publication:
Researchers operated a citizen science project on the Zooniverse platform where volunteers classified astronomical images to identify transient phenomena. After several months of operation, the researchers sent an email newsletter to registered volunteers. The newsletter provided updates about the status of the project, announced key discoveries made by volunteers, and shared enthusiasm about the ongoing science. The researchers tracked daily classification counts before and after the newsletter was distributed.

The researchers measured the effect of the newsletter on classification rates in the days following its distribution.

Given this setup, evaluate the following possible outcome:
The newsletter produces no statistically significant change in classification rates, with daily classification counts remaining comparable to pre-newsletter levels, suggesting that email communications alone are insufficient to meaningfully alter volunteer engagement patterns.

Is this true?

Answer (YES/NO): NO